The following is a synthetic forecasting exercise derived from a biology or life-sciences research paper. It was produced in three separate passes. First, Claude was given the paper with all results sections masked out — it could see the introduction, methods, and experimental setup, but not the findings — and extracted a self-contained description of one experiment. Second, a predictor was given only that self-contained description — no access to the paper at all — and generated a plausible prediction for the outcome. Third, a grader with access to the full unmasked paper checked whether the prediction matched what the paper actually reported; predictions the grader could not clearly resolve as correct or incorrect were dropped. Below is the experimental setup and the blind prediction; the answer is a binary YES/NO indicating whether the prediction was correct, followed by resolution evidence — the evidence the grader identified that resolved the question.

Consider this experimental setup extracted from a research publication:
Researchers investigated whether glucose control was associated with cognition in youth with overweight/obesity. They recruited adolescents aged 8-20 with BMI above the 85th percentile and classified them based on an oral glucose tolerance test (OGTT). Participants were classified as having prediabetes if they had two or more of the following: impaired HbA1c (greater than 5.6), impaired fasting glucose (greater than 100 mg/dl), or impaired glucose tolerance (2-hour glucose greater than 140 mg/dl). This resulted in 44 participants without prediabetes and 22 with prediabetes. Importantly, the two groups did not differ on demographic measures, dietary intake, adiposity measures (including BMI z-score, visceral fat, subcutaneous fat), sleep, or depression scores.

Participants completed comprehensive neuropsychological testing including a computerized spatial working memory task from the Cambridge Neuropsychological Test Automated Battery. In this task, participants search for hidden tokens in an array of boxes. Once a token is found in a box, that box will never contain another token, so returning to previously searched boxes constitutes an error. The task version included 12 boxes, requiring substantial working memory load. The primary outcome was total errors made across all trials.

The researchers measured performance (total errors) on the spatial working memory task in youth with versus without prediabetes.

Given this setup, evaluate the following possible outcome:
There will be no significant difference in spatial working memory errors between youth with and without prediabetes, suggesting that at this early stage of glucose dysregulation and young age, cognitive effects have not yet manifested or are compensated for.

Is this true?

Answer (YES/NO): NO